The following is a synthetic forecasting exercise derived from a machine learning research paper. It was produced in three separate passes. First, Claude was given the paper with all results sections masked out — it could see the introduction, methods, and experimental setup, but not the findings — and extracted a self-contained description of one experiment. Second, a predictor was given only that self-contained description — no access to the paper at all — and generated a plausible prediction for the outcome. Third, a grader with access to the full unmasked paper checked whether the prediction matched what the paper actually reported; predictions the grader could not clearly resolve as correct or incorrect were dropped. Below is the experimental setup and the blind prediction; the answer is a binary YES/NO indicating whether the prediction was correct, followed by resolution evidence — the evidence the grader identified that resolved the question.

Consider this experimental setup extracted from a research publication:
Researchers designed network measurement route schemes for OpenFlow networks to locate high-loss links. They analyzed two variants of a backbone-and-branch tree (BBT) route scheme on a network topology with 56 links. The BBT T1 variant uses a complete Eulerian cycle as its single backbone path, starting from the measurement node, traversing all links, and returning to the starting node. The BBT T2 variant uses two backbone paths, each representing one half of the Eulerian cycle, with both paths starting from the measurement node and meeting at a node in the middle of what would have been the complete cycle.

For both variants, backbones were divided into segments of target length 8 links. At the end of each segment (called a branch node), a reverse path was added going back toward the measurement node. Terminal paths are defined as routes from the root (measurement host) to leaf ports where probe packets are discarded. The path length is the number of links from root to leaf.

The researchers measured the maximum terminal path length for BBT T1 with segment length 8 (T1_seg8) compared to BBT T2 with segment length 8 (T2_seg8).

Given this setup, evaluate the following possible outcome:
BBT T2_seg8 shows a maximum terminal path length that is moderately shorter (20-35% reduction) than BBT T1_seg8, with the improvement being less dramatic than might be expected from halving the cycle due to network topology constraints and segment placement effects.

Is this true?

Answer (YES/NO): NO